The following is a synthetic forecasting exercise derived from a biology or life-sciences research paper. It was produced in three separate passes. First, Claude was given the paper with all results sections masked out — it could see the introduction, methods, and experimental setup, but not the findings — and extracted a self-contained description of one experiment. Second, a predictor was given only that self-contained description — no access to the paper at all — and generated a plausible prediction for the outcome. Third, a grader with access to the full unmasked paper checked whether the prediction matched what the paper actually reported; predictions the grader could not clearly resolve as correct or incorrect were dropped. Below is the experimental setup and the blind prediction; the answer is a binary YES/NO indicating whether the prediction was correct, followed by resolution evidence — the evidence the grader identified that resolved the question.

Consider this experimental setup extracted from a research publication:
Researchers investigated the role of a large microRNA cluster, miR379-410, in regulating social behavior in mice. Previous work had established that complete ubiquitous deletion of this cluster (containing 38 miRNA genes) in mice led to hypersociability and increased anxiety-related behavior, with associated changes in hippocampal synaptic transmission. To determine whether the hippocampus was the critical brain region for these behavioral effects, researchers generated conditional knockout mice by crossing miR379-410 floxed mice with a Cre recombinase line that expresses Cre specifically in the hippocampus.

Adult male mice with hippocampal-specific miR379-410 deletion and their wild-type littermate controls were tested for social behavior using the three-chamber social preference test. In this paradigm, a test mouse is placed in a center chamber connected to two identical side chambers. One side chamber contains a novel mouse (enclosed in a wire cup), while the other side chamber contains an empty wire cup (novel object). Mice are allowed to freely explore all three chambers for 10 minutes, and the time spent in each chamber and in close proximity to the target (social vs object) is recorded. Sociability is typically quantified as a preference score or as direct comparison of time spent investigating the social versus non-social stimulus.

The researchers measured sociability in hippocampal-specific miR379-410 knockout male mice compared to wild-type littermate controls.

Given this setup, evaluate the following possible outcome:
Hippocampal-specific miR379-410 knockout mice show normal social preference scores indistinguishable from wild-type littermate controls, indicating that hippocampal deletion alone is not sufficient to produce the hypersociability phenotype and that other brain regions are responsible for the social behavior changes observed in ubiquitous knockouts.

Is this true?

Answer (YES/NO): NO